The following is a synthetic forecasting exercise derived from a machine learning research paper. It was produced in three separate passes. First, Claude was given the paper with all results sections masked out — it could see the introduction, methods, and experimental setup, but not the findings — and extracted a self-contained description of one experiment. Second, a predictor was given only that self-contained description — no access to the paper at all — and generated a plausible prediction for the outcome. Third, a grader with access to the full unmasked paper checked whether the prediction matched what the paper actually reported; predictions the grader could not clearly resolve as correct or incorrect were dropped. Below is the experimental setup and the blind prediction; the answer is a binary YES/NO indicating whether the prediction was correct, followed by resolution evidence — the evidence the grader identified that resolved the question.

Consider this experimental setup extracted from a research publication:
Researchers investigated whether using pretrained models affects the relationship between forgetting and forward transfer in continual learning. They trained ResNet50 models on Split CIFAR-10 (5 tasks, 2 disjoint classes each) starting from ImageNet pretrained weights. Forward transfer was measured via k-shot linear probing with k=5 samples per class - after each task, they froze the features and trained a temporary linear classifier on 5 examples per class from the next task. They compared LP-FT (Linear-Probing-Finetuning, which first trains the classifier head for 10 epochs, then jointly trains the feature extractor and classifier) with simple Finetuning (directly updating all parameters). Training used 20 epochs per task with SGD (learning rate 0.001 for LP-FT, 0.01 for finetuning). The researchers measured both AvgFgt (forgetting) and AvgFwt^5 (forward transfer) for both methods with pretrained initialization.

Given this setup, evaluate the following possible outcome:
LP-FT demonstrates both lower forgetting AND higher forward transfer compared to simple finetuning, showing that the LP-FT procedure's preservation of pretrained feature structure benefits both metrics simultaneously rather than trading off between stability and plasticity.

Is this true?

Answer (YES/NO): YES